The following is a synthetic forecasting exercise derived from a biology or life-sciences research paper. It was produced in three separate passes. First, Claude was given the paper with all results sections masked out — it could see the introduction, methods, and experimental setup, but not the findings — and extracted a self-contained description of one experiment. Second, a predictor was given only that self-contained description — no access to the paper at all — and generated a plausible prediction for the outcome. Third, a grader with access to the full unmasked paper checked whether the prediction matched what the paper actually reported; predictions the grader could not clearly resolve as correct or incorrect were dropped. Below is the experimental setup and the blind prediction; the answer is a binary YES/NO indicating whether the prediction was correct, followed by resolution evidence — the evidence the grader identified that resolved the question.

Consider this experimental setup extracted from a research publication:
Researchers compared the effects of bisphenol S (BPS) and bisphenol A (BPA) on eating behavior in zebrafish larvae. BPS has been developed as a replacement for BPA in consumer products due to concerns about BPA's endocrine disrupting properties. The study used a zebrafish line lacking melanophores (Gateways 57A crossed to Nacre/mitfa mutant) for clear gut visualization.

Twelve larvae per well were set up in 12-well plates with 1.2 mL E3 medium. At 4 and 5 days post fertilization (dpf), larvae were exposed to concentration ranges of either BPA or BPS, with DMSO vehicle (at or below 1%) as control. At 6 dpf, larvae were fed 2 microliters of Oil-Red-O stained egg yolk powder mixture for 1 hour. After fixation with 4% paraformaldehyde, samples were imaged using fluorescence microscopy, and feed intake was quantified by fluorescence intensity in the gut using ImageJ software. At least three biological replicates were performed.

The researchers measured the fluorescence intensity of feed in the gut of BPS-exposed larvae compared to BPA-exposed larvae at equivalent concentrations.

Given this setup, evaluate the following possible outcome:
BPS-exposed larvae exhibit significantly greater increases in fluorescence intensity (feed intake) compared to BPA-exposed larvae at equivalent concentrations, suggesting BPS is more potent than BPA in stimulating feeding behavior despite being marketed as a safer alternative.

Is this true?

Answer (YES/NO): NO